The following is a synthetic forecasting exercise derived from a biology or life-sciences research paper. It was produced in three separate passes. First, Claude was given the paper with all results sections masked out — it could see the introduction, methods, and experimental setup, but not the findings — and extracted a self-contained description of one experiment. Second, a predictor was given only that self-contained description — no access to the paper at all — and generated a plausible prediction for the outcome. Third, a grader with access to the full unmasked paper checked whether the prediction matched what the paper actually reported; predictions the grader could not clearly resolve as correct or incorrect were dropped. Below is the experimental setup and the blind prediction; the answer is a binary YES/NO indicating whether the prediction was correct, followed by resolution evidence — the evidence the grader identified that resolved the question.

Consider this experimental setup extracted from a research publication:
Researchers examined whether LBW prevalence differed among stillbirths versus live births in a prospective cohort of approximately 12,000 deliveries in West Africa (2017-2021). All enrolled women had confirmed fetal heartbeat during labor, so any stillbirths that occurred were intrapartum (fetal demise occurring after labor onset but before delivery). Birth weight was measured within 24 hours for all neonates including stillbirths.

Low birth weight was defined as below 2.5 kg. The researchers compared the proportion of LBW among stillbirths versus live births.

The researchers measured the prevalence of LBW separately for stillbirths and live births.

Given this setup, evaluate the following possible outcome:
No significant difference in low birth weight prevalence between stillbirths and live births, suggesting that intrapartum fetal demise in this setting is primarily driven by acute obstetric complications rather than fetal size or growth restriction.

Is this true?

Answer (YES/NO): NO